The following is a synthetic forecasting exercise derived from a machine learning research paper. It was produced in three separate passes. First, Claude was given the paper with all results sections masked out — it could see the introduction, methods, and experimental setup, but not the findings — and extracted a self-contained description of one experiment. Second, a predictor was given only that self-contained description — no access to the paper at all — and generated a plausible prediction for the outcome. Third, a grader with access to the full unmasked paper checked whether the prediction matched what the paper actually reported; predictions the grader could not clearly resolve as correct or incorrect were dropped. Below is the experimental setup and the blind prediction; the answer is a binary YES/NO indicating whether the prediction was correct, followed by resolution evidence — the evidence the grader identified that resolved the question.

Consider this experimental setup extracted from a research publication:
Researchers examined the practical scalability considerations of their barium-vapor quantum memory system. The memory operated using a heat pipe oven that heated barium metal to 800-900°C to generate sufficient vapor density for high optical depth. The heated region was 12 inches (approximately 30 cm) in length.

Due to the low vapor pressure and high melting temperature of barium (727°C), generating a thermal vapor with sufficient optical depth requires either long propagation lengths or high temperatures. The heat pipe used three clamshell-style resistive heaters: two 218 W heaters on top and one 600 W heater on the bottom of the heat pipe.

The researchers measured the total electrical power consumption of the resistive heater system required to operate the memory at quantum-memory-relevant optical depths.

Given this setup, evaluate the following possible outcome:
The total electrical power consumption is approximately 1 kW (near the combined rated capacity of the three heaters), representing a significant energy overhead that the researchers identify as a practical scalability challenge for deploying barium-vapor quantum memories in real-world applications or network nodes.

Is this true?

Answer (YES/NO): YES